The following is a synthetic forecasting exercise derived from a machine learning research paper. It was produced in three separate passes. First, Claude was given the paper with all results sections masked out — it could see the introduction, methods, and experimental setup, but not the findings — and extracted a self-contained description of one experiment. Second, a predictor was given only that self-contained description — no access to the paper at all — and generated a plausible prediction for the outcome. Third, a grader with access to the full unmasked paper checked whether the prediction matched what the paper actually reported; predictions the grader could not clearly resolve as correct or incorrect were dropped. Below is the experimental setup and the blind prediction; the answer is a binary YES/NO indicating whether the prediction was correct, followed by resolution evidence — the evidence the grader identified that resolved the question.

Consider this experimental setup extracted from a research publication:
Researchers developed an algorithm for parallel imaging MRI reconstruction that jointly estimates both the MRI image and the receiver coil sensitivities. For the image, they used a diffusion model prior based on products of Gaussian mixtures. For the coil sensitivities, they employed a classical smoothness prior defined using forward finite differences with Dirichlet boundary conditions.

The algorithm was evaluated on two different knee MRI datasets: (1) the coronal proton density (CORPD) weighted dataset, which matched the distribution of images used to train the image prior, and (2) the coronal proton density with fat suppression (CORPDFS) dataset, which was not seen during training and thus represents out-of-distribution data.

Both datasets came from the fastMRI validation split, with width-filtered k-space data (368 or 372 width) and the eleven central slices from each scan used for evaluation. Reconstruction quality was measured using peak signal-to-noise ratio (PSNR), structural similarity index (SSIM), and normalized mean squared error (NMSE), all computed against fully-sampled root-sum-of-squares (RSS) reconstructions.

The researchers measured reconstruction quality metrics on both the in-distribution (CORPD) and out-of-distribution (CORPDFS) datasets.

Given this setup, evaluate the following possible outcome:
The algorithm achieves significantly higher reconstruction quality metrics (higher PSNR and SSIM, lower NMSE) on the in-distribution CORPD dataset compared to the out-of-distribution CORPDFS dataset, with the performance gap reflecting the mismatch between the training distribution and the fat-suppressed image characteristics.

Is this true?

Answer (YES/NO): NO